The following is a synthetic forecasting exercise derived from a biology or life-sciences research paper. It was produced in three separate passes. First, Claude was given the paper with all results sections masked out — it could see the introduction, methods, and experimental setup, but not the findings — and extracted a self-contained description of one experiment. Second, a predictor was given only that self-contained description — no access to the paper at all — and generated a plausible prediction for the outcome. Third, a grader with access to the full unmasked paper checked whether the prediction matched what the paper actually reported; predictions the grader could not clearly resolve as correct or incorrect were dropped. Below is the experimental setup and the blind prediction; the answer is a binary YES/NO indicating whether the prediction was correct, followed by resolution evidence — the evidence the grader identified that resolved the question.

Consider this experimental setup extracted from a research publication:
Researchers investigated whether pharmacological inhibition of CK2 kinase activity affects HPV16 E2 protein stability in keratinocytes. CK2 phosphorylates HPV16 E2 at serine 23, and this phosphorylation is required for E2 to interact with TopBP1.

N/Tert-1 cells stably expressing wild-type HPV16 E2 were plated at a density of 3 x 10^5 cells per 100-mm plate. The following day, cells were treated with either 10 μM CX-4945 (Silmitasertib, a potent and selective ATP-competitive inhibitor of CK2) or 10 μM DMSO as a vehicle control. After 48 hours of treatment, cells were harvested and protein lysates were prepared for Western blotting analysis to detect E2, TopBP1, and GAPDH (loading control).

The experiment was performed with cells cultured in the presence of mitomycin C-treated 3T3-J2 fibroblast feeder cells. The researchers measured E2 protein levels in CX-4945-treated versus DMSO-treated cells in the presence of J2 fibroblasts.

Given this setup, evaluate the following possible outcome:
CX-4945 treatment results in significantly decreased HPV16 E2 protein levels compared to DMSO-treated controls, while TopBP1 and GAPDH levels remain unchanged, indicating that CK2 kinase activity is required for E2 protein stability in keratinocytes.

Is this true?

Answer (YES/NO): YES